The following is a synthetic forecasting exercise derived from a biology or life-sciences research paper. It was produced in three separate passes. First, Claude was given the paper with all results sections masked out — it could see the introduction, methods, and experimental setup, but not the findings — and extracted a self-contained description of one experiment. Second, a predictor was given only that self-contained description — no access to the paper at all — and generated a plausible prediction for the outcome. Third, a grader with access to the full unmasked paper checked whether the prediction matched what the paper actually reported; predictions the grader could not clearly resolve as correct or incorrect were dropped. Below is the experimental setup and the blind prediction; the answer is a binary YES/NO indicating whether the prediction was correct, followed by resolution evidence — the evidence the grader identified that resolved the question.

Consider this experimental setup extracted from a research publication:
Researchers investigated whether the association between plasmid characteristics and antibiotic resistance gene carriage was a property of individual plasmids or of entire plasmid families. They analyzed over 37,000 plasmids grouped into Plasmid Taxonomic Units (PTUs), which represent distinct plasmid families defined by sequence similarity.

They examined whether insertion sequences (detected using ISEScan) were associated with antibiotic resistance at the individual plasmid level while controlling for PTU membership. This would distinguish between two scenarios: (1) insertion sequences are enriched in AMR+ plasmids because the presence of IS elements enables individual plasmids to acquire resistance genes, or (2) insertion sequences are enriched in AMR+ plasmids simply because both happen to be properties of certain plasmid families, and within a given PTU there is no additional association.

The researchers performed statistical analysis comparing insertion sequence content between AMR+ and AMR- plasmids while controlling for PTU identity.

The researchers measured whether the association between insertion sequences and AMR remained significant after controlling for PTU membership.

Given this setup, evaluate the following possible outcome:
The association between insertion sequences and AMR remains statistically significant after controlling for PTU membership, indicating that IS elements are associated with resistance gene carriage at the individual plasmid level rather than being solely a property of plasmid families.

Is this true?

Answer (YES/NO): NO